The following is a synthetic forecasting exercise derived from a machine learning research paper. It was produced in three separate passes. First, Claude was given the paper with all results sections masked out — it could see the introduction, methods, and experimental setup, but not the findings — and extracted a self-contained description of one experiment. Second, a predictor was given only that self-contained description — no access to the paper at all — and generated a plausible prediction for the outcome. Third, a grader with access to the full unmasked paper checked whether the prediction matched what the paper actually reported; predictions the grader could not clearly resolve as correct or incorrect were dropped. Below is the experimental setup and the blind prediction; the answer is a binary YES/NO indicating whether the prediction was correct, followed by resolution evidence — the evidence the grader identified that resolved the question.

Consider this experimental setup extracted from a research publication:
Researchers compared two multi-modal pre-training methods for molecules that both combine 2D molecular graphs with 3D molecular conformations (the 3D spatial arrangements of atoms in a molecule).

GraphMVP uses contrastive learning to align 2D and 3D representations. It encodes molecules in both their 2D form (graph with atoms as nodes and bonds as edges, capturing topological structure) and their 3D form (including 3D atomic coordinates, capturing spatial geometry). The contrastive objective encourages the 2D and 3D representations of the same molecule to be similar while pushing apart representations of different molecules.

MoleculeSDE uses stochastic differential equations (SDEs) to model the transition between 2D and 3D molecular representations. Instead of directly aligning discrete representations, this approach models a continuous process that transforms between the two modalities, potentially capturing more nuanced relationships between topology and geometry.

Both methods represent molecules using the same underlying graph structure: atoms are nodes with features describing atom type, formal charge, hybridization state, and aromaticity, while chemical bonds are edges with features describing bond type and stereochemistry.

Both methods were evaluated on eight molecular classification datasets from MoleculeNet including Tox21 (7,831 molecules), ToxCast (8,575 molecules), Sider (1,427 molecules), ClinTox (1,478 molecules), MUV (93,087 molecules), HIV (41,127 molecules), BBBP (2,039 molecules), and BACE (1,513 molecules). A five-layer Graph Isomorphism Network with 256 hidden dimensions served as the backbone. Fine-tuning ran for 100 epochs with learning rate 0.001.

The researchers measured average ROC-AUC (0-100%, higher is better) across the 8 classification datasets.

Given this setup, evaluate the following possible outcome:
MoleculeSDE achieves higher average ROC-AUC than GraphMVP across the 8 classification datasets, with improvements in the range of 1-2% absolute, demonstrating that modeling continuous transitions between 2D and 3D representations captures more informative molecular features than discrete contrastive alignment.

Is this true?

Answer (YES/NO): YES